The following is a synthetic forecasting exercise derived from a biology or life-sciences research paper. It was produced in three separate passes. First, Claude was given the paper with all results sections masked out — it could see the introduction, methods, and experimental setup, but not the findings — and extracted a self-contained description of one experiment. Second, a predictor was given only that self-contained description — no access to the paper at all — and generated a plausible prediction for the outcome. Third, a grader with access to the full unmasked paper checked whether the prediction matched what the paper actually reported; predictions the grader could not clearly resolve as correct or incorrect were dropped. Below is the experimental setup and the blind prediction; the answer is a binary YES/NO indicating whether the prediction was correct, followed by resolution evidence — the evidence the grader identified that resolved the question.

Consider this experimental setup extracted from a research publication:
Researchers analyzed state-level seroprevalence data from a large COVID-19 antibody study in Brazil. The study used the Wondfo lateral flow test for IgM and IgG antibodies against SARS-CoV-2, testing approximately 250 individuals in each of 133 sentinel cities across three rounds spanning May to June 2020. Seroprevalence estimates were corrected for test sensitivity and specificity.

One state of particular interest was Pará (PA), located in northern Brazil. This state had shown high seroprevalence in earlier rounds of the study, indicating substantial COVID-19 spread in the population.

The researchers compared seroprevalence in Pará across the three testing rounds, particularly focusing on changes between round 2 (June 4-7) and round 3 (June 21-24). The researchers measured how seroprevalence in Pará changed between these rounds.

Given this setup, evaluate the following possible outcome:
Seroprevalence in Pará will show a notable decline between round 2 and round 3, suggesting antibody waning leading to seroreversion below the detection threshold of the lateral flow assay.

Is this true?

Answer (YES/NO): YES